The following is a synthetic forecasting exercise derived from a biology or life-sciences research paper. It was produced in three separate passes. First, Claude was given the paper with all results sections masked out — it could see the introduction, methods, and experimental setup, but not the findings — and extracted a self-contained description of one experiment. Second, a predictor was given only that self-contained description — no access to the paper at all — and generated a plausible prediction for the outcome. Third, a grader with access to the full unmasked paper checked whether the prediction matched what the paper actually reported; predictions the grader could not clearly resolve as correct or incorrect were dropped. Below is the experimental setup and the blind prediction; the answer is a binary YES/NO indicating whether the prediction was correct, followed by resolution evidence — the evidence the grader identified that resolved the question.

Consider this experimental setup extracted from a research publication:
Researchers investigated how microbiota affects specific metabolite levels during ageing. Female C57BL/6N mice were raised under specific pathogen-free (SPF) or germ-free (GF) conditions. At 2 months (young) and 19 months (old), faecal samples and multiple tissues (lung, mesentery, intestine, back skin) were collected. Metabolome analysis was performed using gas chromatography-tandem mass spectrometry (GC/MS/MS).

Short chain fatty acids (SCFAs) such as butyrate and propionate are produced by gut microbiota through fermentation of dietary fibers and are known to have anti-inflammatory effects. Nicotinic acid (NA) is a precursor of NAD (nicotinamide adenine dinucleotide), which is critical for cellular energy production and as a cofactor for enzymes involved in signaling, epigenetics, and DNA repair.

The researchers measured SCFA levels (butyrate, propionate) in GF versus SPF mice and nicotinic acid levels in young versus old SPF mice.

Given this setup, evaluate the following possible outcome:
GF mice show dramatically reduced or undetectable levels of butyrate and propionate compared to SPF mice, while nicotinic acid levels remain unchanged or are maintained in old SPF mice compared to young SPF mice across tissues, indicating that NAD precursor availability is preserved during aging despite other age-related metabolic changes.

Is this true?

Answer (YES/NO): NO